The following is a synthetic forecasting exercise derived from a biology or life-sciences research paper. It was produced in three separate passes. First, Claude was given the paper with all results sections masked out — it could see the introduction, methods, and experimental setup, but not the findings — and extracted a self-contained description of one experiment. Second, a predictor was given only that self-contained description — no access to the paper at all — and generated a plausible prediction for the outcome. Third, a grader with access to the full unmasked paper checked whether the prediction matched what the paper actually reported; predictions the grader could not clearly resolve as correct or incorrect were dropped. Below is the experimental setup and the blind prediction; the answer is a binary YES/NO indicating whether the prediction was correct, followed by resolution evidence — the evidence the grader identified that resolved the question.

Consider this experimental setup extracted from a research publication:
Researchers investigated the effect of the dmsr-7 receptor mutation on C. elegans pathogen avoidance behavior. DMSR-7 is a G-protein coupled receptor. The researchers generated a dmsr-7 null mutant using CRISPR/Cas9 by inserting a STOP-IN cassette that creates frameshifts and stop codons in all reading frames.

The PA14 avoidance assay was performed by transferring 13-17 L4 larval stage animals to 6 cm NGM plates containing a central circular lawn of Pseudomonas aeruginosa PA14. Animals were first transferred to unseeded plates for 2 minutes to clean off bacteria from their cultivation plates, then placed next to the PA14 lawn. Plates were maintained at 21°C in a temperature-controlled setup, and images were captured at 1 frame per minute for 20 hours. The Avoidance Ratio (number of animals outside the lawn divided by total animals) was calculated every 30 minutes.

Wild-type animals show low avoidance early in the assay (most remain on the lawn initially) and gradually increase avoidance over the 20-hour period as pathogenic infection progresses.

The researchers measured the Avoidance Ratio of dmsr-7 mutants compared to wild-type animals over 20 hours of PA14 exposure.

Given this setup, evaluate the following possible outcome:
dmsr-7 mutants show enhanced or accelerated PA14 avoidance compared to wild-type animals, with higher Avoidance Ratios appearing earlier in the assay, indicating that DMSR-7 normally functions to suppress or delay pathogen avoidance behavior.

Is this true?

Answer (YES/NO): NO